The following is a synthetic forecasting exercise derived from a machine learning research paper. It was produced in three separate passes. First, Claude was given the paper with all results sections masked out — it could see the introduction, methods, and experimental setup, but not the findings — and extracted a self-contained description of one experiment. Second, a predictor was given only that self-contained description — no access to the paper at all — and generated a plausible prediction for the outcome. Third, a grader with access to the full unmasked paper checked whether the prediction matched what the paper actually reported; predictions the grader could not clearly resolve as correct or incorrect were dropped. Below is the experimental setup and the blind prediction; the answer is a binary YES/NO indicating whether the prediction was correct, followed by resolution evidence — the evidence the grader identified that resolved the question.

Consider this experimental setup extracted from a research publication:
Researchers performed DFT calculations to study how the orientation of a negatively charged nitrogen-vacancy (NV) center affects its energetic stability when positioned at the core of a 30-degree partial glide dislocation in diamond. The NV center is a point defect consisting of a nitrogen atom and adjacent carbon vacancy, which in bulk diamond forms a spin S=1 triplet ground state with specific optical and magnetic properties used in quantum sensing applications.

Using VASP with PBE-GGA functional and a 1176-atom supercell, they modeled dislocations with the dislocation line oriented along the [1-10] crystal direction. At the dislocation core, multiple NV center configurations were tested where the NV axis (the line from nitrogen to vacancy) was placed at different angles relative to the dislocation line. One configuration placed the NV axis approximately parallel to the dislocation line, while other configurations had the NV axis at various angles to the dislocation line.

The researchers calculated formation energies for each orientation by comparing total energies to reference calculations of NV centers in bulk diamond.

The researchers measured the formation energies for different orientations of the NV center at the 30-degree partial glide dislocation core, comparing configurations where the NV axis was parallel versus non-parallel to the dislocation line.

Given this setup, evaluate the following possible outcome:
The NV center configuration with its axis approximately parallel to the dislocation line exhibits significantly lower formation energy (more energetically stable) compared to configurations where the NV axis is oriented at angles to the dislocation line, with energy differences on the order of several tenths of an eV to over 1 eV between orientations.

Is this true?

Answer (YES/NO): YES